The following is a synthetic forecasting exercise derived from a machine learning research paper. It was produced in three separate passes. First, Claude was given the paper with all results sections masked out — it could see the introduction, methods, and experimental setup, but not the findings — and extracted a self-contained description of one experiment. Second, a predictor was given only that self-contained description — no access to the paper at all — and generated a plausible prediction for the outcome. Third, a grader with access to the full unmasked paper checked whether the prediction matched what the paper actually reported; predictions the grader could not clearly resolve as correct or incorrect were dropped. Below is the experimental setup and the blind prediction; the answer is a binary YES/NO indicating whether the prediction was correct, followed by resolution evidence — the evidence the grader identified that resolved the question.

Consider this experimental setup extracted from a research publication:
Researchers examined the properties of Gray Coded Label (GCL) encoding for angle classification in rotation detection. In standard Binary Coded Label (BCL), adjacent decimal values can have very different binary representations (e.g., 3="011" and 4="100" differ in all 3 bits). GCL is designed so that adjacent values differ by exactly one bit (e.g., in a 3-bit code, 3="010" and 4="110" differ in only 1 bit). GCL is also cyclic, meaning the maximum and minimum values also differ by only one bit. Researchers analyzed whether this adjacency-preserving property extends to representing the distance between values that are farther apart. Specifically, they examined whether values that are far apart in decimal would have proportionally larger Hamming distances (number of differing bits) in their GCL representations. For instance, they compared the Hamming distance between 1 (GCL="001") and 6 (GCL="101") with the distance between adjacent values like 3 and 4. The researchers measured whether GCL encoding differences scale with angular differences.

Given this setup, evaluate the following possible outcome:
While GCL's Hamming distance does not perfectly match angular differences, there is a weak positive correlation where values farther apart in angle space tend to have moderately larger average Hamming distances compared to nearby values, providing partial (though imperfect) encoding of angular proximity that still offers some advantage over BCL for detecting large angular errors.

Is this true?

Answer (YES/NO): NO